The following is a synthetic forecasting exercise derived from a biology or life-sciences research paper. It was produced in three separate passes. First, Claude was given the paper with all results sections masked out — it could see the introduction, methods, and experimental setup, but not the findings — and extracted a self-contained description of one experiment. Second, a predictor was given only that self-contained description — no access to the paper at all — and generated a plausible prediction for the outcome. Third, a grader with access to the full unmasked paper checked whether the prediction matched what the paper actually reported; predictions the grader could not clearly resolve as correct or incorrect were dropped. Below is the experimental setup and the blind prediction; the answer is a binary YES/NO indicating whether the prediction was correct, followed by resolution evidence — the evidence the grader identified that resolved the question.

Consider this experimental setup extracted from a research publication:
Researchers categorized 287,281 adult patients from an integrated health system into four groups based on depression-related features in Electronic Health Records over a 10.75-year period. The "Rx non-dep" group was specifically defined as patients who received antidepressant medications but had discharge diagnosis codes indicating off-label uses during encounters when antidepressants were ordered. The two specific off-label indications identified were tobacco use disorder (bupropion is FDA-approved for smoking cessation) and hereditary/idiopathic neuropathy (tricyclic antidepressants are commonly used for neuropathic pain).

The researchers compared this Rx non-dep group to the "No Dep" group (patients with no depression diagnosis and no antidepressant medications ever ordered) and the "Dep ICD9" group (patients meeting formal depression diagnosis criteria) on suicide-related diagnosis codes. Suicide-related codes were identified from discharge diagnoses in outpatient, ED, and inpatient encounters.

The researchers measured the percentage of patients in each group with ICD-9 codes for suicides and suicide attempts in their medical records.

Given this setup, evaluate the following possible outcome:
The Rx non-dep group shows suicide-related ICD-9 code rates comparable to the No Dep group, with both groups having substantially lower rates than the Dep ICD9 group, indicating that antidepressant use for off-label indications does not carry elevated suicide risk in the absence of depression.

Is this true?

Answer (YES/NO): YES